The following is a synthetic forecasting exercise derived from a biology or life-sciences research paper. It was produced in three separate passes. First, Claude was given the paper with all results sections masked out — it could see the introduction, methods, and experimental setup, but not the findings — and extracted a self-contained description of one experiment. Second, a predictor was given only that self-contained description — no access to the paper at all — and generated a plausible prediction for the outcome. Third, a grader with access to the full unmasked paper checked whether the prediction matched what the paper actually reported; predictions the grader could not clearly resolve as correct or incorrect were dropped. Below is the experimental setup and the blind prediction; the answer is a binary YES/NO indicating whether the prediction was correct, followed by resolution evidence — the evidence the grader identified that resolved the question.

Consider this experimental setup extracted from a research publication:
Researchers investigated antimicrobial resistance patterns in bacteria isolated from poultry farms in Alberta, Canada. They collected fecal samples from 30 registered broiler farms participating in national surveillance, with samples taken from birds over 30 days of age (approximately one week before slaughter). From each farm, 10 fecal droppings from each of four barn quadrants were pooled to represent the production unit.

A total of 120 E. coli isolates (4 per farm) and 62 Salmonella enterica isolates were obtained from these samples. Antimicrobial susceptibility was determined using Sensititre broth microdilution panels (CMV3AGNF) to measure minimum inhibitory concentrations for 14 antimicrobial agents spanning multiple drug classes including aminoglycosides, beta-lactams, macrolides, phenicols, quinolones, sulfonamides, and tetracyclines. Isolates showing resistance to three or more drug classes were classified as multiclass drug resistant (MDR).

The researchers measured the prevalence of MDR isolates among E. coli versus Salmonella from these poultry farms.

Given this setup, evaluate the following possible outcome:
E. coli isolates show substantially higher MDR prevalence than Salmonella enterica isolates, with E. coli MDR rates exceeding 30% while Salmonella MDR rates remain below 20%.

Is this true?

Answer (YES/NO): YES